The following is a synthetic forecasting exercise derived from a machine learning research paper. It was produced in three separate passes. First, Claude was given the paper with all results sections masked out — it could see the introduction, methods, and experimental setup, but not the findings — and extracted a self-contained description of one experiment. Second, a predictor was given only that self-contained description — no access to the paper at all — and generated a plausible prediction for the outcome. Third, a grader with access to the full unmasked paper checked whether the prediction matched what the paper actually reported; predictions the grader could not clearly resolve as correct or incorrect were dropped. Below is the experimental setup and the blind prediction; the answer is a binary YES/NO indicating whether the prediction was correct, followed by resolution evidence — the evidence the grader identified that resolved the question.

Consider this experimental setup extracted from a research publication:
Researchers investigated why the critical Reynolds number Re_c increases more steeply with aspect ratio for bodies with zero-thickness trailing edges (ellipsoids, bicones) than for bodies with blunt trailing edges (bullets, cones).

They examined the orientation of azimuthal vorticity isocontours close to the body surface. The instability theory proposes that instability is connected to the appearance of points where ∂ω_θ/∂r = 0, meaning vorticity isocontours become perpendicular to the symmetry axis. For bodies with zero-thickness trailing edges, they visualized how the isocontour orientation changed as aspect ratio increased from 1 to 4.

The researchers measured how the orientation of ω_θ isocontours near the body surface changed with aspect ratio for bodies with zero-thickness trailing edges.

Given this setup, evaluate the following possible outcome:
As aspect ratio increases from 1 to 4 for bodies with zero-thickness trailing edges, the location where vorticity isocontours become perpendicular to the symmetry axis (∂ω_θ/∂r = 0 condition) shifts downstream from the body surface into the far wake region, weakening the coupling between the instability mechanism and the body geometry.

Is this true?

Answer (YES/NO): NO